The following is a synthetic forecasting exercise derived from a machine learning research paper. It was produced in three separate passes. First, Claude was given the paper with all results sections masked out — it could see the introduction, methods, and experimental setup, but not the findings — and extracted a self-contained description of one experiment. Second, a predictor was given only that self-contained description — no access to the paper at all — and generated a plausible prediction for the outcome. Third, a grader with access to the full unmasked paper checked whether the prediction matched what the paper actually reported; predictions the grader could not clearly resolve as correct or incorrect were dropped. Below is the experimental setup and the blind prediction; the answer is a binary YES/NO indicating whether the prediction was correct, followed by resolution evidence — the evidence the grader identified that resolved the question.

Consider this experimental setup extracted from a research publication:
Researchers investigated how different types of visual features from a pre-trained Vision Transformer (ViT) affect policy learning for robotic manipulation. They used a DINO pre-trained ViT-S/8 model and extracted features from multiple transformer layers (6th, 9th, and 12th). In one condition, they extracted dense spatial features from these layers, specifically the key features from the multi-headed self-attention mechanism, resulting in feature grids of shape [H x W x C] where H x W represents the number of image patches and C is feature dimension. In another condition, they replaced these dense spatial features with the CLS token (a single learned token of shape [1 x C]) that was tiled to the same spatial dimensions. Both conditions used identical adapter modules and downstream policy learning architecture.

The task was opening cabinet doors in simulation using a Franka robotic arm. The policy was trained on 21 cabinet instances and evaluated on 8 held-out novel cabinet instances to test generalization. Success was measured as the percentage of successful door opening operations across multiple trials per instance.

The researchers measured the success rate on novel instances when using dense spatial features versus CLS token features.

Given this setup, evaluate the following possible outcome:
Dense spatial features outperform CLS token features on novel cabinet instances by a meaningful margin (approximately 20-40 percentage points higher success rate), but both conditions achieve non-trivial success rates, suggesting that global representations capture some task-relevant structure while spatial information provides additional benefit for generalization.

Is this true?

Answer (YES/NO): NO